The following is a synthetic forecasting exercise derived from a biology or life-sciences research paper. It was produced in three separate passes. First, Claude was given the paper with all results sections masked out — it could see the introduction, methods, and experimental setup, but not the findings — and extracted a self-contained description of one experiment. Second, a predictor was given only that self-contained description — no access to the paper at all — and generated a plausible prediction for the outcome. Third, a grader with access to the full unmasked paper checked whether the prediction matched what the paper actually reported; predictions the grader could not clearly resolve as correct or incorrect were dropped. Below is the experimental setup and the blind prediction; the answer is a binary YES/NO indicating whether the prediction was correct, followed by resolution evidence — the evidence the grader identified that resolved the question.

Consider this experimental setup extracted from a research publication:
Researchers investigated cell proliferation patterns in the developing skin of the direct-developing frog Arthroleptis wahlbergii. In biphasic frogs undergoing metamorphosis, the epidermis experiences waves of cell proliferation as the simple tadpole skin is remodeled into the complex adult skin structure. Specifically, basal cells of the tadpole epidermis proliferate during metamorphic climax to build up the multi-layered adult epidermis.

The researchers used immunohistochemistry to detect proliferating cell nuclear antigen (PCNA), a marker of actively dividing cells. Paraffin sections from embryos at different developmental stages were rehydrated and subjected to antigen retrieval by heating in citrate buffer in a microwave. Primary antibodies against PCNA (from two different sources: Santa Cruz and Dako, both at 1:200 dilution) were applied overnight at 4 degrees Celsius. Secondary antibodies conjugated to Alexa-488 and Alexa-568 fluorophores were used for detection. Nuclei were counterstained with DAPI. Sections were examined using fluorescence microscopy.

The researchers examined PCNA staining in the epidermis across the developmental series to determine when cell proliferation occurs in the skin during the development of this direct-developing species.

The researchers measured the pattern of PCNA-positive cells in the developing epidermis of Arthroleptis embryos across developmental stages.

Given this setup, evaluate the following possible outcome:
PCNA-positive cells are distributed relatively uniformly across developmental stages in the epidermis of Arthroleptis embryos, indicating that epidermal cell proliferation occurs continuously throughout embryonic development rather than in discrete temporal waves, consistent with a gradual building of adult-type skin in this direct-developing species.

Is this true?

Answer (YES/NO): NO